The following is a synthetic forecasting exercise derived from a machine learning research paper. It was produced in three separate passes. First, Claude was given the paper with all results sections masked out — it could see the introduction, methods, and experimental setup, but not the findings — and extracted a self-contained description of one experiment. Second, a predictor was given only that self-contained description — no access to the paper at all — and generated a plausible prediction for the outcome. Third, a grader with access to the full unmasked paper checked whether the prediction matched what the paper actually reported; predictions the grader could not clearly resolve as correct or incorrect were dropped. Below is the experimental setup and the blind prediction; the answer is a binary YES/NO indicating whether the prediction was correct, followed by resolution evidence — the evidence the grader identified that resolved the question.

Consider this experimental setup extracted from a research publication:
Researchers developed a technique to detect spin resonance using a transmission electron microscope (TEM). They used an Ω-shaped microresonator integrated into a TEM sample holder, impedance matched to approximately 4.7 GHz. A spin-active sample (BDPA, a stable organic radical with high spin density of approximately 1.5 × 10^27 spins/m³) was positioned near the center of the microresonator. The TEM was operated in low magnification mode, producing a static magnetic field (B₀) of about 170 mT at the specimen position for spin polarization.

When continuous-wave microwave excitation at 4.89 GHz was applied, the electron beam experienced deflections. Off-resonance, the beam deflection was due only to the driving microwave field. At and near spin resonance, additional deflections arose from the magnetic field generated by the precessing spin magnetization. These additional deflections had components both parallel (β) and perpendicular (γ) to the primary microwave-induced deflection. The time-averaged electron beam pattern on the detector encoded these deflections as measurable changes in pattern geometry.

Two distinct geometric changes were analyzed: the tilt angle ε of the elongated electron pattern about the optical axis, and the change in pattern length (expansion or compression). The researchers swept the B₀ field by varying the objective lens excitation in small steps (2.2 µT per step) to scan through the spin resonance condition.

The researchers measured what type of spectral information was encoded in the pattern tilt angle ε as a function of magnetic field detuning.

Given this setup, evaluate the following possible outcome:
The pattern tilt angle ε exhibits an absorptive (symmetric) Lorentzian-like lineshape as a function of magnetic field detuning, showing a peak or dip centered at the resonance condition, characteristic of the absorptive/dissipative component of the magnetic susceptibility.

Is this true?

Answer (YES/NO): YES